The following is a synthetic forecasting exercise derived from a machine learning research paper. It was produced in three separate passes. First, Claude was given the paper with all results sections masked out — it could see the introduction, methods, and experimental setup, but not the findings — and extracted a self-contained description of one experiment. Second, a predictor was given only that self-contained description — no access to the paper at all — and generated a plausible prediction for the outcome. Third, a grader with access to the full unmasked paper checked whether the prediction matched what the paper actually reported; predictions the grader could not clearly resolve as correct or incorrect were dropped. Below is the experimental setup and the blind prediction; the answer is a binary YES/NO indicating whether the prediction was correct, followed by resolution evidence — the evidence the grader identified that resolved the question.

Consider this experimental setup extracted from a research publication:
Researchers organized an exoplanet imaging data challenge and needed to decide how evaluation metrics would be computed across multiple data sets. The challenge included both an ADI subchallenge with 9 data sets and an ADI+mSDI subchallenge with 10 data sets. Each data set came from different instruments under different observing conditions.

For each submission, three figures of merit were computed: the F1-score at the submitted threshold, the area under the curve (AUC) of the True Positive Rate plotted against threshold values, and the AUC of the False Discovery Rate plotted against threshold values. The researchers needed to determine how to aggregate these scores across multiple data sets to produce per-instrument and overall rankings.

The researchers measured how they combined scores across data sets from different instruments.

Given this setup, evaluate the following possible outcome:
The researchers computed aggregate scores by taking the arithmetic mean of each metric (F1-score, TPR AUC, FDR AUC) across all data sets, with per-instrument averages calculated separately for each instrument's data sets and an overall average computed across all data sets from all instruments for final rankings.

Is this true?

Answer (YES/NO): YES